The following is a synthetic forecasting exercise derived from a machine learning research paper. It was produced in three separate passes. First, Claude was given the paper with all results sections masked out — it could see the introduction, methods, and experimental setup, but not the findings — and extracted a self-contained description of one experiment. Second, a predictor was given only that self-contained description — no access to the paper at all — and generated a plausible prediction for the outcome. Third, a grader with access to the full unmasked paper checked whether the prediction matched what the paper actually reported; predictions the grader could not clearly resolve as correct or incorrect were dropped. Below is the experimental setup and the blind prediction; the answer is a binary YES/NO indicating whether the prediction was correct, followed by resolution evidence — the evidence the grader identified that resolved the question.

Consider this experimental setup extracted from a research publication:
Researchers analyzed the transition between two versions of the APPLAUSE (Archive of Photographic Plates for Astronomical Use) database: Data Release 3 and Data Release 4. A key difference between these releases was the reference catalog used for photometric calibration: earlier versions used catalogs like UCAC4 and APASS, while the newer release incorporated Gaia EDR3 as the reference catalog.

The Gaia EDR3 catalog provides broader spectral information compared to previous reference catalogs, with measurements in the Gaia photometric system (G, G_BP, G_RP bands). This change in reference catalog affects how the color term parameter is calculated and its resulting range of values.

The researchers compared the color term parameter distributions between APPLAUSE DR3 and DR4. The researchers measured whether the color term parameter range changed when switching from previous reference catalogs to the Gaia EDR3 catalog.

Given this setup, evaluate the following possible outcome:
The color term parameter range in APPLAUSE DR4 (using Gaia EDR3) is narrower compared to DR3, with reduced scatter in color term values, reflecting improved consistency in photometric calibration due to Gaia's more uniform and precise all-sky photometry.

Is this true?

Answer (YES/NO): NO